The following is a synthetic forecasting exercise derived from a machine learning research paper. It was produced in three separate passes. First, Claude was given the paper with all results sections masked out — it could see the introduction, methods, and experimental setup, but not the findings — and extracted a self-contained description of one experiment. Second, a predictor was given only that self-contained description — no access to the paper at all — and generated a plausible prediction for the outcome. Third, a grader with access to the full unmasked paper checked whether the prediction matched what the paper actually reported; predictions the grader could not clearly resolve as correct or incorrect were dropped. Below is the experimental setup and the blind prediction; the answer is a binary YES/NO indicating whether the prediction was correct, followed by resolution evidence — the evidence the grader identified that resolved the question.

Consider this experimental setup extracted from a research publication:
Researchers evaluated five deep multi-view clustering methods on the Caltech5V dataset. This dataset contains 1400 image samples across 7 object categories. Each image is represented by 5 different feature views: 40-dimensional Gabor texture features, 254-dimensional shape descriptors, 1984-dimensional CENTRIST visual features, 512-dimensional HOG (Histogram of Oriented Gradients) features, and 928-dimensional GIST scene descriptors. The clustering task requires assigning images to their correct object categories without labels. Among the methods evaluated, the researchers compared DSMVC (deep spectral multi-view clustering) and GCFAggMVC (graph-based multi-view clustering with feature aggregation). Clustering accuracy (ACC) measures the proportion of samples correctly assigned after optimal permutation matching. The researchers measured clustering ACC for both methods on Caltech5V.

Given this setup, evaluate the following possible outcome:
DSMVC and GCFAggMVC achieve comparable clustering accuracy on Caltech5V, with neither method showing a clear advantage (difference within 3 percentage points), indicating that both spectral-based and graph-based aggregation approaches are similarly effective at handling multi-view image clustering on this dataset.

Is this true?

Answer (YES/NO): NO